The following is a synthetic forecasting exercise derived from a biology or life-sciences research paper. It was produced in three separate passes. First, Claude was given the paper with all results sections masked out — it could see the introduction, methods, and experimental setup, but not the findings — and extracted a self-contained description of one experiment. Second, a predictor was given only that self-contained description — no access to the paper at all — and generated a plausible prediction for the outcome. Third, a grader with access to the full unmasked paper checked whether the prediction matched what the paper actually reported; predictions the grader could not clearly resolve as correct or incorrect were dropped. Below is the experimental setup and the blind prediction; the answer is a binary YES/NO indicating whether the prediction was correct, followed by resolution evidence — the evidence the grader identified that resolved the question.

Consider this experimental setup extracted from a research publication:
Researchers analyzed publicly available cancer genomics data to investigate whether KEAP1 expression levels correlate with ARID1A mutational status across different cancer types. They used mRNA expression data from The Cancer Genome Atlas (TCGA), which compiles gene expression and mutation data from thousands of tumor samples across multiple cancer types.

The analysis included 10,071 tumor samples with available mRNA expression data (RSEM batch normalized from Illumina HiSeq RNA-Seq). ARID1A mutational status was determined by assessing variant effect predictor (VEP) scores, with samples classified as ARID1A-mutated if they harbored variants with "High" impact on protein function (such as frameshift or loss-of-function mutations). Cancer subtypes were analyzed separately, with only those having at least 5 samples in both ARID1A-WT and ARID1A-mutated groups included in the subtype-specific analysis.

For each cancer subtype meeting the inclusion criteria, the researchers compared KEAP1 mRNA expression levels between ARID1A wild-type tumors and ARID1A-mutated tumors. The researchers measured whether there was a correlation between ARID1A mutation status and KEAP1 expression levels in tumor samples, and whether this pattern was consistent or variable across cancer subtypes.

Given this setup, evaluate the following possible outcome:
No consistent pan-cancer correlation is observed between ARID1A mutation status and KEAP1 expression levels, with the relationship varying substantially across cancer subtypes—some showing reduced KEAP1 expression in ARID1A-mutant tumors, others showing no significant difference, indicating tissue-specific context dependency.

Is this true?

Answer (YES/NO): NO